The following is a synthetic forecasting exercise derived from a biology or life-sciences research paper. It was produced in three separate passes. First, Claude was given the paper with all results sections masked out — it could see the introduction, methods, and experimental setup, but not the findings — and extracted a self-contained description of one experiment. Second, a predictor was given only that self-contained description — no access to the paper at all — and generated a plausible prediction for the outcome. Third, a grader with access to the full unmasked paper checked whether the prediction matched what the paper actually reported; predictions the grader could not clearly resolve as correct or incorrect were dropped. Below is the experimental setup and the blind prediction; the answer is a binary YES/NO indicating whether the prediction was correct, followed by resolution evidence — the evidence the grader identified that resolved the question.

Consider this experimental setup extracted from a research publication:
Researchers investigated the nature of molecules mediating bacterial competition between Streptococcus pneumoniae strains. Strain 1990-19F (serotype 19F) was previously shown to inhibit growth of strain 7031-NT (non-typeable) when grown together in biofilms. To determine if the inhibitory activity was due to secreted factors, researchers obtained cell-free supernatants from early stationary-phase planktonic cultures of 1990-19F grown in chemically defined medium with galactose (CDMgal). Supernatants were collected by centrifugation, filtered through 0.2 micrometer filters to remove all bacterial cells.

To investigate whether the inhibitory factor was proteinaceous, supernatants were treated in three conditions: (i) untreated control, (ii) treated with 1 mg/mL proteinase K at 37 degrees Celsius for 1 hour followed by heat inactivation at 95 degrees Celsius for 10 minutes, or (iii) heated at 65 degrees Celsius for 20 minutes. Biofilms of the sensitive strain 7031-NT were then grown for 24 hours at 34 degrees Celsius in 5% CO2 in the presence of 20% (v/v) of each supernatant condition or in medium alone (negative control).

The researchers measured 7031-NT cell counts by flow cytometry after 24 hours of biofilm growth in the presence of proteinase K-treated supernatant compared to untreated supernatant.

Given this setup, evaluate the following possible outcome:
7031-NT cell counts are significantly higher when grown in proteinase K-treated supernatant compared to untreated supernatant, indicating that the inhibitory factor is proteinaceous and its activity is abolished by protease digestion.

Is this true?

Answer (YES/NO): NO